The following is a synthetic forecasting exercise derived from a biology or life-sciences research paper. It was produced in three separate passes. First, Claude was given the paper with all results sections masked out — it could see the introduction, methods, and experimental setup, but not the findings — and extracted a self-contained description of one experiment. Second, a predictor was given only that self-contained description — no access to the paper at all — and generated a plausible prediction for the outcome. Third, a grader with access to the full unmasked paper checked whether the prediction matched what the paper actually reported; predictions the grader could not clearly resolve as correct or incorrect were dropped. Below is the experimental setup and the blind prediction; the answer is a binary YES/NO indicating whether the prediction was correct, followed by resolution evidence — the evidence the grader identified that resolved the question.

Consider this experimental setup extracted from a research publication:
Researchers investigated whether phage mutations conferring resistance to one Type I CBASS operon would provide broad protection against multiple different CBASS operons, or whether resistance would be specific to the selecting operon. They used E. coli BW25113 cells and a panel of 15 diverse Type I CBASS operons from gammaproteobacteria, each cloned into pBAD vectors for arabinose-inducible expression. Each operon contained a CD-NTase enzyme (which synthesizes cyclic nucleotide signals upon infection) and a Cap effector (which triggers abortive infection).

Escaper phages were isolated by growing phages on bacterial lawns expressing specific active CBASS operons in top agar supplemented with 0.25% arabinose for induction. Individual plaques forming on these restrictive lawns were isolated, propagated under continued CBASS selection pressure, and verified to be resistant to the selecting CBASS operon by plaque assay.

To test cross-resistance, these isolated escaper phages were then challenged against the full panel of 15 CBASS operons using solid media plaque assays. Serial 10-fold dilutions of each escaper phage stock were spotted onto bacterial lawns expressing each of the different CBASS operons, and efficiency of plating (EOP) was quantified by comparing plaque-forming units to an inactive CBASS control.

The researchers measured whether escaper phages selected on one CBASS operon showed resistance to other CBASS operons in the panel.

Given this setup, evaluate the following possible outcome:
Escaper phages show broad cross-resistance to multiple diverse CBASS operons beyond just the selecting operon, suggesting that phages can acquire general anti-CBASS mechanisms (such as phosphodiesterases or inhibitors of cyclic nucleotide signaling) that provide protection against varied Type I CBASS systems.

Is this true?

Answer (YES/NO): NO